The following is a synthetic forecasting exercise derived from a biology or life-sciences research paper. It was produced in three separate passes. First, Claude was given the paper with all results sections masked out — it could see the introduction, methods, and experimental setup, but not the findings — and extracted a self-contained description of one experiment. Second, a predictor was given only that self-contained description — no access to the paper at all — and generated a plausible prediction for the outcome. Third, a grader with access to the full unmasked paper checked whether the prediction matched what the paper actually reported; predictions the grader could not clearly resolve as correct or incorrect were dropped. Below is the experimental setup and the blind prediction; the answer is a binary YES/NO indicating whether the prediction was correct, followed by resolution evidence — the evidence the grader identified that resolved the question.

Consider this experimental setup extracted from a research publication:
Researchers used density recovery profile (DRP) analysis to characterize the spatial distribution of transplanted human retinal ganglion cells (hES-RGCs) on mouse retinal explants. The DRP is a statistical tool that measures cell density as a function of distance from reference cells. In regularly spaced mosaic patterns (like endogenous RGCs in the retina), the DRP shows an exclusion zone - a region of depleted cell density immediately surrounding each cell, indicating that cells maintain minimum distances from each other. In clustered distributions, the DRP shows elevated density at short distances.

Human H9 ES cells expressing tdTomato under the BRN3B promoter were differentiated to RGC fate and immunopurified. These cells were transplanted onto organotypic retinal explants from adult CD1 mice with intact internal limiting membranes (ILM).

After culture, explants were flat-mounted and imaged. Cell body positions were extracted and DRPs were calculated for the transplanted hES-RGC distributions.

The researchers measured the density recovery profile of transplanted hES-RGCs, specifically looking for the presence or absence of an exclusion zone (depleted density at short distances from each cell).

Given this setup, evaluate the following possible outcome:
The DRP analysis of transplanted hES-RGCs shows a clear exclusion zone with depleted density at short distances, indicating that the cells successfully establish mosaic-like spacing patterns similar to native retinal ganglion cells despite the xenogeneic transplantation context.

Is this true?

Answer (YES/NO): NO